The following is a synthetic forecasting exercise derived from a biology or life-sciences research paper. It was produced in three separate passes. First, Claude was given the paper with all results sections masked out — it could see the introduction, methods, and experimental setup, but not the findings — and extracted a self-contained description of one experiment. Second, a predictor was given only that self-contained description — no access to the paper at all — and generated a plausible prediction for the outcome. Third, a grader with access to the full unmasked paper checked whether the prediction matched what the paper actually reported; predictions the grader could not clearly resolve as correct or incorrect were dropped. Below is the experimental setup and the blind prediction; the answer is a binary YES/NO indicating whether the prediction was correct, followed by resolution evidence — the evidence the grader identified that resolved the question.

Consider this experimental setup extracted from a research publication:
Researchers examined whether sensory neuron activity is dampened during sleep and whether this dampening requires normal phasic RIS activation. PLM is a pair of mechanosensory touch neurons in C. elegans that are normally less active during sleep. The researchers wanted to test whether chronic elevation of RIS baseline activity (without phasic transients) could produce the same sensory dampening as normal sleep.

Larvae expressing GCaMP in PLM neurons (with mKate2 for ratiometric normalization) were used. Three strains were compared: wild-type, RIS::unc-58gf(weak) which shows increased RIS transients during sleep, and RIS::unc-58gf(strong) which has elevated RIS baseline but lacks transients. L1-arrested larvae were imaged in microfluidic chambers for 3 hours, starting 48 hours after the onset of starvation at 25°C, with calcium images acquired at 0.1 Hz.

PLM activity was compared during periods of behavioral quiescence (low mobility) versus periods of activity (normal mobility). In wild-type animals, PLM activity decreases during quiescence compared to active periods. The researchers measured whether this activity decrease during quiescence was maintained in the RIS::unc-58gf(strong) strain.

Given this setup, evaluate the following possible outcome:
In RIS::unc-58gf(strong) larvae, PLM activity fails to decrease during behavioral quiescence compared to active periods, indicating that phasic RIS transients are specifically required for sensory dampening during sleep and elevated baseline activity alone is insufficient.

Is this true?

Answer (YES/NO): YES